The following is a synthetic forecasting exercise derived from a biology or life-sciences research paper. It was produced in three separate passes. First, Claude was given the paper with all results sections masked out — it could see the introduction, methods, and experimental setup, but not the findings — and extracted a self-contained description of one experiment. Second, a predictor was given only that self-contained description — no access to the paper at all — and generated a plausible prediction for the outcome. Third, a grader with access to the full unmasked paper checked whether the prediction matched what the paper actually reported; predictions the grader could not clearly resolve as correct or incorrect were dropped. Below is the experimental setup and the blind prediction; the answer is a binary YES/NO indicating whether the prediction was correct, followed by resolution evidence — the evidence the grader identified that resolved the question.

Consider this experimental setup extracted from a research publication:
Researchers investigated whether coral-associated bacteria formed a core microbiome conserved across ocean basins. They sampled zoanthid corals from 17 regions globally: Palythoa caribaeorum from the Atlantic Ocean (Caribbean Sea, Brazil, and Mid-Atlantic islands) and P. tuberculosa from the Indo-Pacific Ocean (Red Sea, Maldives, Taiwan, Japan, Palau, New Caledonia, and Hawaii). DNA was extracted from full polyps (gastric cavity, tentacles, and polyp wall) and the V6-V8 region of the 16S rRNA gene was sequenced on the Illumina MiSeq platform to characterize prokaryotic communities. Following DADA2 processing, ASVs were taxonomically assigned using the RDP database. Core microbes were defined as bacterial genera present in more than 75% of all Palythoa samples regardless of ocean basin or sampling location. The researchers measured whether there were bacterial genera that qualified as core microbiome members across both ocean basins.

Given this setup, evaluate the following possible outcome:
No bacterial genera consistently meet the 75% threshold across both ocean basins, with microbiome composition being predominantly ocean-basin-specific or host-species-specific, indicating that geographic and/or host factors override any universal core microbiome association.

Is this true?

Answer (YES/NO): NO